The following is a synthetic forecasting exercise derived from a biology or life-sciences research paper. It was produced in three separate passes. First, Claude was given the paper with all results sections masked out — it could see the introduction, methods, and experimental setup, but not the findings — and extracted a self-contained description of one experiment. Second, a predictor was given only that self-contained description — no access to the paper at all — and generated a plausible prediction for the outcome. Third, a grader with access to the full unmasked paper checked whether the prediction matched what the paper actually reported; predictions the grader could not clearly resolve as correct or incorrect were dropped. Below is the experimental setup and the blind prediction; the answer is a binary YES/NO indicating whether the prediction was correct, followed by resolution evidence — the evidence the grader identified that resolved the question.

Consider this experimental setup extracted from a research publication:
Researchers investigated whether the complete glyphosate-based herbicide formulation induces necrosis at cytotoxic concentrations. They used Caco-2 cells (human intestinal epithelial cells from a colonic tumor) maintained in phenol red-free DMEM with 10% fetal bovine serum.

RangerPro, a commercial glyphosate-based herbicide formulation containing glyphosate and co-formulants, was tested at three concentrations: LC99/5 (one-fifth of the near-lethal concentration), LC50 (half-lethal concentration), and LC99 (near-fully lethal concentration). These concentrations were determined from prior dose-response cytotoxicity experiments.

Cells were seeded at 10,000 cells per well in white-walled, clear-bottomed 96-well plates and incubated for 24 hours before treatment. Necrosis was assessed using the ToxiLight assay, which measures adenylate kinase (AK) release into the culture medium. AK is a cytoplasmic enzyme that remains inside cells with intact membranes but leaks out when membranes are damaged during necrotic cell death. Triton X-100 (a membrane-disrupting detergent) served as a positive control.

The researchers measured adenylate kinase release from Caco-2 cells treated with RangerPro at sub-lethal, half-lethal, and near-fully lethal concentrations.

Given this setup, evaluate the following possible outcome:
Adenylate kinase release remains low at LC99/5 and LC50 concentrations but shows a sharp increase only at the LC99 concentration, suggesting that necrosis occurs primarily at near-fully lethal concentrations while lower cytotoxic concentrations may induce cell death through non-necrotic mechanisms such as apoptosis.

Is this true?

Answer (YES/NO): NO